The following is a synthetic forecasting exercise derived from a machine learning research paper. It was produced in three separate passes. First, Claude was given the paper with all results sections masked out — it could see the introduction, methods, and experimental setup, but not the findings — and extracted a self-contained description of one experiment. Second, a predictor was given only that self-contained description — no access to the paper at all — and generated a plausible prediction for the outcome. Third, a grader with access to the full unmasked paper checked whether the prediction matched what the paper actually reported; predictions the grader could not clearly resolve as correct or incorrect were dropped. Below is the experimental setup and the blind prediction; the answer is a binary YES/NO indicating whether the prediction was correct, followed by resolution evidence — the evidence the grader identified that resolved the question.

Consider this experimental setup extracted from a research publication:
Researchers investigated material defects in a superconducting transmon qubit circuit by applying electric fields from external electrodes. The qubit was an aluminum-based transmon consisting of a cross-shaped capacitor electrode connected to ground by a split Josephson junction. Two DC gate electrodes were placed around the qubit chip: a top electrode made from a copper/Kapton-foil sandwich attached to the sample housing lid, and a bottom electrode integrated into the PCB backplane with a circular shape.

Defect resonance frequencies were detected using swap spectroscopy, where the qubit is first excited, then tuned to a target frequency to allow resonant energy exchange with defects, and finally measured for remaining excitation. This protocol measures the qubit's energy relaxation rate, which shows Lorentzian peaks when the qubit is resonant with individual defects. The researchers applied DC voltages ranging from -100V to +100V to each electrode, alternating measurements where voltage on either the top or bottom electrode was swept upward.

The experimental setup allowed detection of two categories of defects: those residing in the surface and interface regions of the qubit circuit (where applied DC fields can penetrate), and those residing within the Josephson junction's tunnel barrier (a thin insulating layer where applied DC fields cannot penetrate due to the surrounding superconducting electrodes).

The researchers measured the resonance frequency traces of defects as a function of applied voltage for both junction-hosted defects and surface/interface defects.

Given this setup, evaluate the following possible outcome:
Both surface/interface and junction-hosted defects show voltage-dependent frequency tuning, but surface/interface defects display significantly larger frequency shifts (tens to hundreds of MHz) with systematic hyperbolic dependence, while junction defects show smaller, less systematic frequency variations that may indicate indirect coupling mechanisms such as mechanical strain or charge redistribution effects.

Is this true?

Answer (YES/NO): NO